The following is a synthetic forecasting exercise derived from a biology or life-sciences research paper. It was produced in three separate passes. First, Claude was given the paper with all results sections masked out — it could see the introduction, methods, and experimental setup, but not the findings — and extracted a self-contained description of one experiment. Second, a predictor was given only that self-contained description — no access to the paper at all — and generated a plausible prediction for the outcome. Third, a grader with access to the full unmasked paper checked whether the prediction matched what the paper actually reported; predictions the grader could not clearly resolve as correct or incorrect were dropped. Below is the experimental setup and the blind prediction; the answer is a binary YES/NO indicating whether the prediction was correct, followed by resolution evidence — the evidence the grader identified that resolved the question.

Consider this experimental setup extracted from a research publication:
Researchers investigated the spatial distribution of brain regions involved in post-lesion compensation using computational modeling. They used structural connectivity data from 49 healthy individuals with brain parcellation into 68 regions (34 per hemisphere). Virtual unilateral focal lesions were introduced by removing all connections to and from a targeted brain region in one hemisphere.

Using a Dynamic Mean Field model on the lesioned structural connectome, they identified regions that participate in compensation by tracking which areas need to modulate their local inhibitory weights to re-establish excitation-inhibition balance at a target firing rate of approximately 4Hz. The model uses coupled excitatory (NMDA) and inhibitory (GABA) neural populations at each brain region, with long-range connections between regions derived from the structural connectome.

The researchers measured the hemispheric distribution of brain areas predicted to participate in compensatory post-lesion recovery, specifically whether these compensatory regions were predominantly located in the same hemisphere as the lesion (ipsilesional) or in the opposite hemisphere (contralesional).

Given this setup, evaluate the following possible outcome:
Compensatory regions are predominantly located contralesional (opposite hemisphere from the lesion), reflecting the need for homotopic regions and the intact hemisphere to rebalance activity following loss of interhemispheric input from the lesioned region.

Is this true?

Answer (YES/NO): NO